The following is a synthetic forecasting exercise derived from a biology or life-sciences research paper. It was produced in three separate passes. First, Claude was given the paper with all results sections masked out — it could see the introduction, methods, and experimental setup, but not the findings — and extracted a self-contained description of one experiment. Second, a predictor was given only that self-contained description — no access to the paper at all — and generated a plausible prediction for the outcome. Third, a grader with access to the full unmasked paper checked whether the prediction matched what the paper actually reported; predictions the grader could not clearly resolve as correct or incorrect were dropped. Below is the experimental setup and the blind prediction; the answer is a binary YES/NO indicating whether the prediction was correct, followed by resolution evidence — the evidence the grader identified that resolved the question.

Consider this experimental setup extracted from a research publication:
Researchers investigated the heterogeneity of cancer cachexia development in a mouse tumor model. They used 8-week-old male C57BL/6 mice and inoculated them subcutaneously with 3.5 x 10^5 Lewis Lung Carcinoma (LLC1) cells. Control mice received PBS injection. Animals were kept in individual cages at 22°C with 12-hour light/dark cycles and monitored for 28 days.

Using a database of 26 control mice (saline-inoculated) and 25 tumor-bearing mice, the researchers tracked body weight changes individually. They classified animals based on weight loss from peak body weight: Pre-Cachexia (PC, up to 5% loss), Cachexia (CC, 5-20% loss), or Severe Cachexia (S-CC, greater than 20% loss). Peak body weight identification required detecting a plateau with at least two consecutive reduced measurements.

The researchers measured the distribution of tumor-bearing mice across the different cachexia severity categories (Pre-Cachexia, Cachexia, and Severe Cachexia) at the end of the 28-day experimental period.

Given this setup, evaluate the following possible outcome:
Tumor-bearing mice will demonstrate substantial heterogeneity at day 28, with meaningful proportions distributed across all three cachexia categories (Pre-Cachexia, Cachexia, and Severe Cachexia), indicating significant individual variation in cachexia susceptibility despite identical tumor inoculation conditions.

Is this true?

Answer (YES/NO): YES